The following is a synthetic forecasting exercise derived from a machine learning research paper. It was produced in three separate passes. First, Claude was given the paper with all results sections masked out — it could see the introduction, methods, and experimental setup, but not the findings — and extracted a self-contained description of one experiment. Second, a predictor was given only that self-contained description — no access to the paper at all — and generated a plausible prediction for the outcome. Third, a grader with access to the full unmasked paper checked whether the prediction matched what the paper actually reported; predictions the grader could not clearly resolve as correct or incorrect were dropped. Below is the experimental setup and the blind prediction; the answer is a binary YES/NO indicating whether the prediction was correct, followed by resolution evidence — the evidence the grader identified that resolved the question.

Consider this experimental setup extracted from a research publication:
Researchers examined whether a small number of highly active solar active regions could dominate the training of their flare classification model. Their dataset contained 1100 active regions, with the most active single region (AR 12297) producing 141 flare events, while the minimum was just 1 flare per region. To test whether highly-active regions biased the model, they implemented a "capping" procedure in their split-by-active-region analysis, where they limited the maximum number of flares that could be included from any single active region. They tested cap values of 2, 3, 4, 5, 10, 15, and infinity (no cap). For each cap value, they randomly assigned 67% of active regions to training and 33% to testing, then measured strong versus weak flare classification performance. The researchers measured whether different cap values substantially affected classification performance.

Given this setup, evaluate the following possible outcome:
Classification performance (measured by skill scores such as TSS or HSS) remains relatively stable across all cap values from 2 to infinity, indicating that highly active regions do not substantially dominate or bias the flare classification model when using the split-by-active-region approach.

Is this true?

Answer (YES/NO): YES